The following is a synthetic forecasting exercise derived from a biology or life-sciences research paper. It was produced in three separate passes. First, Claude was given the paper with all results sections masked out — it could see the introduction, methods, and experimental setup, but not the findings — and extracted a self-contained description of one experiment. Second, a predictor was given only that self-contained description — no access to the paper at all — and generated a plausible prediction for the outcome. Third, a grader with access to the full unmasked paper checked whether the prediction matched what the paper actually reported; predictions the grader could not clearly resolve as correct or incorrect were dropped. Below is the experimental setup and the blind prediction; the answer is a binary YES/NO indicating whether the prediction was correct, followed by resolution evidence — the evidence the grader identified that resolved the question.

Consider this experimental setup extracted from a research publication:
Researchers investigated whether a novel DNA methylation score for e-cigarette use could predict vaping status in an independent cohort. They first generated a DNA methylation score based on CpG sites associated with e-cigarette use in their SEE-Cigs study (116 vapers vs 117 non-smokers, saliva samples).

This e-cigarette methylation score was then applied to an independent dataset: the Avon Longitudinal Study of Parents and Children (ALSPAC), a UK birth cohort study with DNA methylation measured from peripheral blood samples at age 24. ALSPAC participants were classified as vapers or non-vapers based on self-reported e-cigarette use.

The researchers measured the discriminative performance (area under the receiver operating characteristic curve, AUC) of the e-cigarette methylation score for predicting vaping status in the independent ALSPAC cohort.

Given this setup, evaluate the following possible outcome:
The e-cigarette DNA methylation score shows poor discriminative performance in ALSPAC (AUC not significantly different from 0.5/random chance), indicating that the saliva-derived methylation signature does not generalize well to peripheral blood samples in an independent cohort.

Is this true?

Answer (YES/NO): YES